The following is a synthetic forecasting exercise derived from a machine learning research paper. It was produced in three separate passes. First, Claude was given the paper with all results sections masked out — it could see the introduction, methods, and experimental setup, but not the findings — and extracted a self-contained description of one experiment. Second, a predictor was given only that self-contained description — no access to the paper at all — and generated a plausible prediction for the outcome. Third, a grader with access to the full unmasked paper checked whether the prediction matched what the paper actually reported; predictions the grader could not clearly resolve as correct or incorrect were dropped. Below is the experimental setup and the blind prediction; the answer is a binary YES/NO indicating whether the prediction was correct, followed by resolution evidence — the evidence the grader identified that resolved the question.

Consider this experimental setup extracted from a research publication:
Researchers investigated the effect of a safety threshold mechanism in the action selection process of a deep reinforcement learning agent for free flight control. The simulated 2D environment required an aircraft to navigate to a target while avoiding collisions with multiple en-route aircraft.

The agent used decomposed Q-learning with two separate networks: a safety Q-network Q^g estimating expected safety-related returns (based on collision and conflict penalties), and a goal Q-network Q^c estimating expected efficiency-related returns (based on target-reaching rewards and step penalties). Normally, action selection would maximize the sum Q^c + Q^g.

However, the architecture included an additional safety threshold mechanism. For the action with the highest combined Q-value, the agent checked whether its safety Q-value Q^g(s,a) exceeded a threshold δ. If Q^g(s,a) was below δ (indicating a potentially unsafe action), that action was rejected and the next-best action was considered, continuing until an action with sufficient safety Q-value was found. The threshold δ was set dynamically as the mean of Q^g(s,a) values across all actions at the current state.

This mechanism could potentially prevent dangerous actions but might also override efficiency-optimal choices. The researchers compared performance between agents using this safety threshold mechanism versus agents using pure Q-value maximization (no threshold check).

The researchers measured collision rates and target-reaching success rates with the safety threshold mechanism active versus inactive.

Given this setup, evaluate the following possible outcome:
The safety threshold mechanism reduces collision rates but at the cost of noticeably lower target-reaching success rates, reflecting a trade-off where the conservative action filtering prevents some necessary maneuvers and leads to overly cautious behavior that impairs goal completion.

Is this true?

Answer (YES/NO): YES